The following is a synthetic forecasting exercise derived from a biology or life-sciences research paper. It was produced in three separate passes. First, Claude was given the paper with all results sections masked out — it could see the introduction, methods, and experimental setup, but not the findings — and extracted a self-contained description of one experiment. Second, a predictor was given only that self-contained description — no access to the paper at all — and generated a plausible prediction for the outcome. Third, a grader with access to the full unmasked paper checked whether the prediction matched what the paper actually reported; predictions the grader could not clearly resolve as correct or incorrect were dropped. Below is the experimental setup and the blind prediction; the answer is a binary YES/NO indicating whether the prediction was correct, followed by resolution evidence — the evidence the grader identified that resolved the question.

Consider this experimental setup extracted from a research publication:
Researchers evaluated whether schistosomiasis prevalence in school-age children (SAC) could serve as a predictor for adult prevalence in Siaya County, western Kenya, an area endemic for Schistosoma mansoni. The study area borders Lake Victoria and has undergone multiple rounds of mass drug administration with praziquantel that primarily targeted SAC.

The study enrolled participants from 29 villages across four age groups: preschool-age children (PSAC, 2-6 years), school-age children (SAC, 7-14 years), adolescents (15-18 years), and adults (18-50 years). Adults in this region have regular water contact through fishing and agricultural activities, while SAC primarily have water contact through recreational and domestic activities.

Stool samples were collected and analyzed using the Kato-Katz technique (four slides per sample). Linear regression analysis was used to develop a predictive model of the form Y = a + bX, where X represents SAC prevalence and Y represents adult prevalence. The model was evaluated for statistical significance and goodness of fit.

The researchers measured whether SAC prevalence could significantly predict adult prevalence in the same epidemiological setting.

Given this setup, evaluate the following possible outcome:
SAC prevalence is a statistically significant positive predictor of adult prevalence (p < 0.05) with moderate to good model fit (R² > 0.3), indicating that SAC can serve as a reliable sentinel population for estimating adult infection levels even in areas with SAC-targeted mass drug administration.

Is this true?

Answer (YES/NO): NO